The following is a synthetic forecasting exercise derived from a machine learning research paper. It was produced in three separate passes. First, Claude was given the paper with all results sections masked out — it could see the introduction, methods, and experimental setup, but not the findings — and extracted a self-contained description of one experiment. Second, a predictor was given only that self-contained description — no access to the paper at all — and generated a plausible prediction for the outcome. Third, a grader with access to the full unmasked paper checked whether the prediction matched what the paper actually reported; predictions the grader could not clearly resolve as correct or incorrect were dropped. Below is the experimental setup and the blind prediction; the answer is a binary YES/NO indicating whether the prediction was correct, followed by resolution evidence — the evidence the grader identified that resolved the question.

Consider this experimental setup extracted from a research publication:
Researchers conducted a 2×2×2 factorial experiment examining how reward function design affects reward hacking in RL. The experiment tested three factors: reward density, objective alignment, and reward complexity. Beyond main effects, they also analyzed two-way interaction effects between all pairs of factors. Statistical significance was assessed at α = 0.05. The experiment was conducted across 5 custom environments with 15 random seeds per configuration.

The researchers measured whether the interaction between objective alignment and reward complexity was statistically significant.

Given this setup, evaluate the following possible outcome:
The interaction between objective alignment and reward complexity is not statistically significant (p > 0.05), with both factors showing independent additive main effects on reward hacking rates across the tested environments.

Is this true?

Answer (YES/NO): NO